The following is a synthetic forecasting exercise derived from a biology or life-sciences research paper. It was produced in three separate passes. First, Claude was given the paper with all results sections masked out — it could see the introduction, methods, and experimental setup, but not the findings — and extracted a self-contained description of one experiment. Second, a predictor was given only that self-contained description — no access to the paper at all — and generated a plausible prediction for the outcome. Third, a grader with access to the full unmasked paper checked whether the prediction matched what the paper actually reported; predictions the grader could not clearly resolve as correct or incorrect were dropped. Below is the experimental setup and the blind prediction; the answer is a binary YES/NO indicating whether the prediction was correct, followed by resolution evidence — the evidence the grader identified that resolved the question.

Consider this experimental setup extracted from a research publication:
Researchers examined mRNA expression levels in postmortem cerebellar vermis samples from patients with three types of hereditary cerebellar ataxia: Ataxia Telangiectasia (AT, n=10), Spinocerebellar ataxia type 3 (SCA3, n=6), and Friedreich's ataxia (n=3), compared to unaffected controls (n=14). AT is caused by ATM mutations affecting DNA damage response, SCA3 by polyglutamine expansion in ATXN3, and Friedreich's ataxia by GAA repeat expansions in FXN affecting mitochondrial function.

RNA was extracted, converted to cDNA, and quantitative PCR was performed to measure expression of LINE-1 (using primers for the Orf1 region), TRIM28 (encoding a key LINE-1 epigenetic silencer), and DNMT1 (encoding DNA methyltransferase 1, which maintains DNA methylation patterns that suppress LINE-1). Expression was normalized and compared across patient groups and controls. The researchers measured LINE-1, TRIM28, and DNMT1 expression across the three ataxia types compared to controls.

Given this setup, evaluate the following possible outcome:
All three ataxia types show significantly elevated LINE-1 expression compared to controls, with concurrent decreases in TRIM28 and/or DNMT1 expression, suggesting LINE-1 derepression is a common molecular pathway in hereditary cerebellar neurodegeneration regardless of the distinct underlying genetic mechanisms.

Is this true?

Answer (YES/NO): NO